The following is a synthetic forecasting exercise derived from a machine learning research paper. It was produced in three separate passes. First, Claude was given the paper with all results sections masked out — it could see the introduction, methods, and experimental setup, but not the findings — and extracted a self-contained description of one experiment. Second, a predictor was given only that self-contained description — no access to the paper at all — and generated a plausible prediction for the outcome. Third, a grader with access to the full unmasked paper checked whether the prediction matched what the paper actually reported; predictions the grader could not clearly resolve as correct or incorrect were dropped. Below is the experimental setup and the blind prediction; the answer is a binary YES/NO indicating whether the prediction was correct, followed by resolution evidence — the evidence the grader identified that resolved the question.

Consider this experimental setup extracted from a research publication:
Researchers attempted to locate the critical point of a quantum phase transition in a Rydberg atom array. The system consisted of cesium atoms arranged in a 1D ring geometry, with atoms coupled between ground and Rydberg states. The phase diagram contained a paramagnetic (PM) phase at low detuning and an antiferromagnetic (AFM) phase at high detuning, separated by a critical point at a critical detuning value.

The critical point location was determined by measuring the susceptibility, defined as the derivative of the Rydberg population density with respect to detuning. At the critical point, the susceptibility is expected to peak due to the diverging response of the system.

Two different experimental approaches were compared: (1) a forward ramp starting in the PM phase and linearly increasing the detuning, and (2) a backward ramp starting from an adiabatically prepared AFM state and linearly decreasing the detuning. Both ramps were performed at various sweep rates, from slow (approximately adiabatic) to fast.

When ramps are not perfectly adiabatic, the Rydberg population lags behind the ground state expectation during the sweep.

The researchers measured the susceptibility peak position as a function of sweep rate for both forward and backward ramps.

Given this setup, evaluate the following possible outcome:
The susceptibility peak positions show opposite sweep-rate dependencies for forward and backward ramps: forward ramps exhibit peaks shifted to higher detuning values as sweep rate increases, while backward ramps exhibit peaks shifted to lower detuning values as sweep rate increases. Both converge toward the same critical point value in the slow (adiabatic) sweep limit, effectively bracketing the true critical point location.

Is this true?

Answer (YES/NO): YES